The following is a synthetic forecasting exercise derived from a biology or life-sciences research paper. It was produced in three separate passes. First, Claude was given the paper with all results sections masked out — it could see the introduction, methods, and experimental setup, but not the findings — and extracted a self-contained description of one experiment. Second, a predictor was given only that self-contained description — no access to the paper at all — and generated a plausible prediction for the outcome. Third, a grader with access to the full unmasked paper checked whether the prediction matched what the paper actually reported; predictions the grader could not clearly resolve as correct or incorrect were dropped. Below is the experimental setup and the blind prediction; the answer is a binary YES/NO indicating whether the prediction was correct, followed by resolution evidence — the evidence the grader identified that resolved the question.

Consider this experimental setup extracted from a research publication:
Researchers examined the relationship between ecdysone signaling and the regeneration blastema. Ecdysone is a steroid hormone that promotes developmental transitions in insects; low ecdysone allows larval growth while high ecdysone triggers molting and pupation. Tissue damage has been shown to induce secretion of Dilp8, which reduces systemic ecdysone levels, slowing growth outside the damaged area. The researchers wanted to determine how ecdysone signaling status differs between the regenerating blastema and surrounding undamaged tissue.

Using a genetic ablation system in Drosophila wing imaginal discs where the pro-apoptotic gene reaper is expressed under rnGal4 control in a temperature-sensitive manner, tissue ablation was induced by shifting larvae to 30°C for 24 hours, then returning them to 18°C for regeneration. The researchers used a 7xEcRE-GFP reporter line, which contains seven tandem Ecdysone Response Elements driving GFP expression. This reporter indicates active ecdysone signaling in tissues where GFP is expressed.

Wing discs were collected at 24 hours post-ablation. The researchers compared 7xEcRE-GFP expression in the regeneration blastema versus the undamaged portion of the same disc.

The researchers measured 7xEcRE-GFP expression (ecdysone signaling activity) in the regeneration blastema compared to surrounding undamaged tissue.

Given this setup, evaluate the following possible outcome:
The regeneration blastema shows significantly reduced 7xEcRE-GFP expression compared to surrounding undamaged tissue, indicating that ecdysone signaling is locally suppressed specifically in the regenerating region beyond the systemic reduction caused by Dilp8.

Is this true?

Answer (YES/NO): NO